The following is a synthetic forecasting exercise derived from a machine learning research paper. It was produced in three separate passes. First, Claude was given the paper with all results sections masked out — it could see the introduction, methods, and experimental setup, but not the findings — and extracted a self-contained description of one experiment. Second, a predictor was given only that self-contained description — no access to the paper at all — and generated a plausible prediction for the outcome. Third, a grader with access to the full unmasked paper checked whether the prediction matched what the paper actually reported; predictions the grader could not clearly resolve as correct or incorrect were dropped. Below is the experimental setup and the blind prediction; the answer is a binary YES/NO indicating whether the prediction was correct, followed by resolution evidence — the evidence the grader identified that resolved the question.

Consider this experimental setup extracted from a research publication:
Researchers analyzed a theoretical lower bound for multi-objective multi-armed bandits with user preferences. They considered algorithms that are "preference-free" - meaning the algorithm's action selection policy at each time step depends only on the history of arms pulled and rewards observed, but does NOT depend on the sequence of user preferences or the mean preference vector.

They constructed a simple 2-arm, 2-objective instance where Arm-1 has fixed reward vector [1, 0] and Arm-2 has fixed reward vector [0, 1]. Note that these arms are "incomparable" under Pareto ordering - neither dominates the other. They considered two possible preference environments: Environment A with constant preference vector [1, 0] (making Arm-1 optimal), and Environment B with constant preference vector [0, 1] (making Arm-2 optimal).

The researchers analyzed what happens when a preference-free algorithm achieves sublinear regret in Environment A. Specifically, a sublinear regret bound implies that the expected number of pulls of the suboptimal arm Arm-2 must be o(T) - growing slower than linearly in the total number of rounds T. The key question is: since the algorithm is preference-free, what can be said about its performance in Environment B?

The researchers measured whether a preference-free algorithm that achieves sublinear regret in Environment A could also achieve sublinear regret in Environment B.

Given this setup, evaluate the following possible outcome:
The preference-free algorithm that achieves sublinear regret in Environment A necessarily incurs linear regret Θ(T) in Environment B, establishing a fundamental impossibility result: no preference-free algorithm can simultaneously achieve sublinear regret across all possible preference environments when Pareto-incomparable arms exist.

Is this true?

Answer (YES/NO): YES